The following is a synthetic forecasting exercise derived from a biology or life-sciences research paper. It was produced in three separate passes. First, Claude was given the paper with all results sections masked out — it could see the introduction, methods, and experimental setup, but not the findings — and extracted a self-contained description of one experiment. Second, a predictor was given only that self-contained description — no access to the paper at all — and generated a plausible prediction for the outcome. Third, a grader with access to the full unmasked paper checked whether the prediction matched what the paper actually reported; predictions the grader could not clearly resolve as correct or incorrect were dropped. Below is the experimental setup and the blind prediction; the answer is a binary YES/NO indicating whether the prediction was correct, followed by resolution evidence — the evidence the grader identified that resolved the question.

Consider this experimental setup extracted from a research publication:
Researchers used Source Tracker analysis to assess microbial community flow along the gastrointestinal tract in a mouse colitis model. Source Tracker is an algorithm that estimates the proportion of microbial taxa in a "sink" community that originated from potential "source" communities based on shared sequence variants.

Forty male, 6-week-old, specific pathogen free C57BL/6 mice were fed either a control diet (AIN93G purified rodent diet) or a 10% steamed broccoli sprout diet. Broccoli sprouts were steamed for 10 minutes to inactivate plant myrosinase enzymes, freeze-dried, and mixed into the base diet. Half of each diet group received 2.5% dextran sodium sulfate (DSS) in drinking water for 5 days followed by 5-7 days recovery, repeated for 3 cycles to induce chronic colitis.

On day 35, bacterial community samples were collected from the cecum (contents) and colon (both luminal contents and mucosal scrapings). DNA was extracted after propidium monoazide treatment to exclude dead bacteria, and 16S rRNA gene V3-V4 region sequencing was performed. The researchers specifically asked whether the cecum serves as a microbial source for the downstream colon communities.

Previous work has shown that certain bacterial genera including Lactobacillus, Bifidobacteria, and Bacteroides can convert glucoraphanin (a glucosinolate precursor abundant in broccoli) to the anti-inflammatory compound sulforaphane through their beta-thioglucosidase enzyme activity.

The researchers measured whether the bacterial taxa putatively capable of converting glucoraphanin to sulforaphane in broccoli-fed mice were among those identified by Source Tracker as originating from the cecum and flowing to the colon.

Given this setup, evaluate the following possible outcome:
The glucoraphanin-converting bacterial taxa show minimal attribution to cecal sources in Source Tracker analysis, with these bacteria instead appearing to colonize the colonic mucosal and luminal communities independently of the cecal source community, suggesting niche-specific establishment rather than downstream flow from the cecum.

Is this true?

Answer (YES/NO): YES